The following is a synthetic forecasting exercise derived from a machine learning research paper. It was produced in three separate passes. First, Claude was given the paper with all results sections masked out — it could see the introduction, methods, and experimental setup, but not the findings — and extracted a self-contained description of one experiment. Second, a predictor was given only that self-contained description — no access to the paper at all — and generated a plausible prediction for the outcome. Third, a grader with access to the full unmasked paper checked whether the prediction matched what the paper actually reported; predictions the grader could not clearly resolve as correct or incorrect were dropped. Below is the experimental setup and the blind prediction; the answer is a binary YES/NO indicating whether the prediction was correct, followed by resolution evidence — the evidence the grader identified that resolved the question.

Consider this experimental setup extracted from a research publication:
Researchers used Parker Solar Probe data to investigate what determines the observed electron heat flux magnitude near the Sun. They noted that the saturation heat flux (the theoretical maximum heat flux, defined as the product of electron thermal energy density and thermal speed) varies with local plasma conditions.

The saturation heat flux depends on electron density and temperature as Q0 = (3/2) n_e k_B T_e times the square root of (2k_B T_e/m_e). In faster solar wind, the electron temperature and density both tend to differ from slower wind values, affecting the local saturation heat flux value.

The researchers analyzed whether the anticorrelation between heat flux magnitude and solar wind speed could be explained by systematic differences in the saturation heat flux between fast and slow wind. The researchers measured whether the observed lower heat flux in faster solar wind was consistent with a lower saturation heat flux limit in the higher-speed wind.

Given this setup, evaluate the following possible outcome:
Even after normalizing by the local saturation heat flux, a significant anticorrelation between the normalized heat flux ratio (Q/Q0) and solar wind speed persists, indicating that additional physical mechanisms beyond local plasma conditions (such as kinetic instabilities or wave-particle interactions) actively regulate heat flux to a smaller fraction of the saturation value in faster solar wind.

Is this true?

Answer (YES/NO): NO